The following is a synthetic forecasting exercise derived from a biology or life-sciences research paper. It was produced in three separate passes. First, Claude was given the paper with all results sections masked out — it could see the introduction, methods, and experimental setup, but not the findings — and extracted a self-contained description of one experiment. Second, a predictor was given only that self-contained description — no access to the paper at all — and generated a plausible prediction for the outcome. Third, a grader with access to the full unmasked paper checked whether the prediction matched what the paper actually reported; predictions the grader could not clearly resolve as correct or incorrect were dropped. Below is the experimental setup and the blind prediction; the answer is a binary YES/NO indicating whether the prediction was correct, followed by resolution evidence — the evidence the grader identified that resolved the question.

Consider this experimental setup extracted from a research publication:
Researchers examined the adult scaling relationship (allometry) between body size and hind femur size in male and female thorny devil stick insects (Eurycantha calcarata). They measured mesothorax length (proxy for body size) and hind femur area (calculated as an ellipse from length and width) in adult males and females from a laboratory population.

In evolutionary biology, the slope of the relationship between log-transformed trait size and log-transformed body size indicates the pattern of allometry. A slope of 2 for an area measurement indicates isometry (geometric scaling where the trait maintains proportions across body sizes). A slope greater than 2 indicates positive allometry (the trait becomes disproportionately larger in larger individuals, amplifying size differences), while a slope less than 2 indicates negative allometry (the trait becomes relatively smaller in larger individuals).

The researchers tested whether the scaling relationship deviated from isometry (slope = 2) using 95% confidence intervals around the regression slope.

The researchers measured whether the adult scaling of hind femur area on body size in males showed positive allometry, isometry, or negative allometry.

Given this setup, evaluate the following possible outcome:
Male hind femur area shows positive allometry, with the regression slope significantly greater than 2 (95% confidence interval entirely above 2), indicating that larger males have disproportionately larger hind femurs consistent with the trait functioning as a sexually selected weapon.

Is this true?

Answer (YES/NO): NO